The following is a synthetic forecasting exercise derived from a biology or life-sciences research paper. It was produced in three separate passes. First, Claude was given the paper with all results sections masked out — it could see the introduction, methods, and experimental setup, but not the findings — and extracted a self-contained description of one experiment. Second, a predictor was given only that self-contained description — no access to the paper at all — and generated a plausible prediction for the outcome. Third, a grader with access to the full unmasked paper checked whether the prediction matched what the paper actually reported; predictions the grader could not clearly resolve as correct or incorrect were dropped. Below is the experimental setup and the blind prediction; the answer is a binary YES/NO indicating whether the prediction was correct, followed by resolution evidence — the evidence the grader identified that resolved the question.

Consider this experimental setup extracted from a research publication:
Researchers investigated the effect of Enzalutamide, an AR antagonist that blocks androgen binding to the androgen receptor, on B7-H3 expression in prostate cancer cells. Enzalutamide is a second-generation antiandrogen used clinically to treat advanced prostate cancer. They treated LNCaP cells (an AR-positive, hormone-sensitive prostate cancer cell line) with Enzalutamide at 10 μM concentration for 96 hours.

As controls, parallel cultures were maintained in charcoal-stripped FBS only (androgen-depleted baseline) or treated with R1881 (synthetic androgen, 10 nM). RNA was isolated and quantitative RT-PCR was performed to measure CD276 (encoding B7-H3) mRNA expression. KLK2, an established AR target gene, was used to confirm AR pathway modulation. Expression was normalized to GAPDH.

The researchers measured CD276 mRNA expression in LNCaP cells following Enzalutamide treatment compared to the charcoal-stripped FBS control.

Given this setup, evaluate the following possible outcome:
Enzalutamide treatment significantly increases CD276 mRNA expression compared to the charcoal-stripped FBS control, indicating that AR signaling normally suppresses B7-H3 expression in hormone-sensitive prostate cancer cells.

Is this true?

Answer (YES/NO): YES